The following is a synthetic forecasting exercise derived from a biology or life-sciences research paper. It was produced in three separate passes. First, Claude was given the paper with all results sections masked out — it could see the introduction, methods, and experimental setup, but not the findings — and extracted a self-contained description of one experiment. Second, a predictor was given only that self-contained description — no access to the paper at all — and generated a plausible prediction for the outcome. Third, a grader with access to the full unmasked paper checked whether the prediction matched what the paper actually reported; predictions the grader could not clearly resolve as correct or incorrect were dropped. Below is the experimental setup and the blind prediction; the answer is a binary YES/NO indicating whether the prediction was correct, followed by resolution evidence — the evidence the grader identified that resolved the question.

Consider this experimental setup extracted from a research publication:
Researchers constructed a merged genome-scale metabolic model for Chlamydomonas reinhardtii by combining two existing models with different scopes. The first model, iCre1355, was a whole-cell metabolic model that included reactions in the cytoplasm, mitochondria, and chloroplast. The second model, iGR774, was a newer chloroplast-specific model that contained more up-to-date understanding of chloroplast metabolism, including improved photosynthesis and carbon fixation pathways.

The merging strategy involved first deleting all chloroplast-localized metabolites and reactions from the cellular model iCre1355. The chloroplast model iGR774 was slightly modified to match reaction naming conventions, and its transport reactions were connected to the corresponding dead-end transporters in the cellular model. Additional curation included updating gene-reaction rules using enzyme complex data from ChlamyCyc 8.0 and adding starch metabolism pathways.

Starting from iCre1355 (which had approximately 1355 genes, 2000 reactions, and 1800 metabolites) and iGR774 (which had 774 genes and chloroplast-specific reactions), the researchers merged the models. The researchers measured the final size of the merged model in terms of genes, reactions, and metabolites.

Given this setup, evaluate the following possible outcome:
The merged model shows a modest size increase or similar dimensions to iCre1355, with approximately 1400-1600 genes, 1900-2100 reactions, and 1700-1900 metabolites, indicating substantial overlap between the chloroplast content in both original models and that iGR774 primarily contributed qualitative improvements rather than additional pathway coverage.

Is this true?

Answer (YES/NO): NO